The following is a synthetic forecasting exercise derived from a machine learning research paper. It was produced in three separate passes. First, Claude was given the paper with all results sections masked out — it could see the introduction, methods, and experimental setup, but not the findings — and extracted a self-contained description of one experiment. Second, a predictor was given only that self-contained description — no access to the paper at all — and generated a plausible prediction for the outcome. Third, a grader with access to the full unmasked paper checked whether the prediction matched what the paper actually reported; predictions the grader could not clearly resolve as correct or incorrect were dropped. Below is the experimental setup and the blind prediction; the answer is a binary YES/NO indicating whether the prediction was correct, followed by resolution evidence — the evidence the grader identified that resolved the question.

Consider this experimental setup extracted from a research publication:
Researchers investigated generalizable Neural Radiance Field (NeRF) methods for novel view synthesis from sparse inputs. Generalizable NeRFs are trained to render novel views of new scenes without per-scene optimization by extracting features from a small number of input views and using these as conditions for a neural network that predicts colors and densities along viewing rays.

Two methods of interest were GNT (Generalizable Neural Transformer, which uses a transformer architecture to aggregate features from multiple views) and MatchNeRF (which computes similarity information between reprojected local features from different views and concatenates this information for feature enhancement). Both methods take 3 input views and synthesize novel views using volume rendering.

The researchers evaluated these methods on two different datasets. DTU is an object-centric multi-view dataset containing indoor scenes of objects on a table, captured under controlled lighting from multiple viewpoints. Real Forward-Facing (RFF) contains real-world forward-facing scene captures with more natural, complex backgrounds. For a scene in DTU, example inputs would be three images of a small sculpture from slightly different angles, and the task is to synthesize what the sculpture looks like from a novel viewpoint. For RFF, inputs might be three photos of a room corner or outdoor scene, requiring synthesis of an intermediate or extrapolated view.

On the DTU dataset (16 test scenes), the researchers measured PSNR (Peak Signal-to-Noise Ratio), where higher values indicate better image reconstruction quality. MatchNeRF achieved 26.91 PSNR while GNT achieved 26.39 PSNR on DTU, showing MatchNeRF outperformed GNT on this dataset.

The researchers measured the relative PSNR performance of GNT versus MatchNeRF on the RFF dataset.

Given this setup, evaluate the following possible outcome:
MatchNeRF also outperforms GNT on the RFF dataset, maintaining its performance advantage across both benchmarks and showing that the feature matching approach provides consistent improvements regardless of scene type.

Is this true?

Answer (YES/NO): NO